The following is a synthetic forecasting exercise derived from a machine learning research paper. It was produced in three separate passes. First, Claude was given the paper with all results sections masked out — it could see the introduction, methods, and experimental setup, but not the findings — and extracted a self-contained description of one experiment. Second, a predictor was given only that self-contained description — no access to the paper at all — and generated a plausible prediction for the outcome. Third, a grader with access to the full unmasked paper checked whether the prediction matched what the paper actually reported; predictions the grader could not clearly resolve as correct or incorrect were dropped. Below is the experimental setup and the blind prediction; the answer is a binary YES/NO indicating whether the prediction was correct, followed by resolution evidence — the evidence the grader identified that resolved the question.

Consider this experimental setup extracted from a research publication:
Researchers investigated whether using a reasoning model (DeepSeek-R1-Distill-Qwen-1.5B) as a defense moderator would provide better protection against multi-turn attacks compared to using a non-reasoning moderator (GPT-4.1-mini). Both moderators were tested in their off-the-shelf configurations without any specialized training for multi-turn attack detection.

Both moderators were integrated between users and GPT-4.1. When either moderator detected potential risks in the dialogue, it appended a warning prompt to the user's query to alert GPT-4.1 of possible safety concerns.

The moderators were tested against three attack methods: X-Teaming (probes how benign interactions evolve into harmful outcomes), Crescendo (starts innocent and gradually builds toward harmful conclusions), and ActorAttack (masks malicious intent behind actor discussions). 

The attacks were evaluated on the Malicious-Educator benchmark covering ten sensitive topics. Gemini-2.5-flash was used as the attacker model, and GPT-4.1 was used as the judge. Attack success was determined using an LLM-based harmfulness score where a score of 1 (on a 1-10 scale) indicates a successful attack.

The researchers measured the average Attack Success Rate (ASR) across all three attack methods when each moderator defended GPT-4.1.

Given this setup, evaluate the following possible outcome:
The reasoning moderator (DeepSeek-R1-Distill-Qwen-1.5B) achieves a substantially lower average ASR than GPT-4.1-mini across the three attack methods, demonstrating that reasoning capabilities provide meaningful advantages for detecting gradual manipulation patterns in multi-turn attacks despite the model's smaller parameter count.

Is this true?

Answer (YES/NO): NO